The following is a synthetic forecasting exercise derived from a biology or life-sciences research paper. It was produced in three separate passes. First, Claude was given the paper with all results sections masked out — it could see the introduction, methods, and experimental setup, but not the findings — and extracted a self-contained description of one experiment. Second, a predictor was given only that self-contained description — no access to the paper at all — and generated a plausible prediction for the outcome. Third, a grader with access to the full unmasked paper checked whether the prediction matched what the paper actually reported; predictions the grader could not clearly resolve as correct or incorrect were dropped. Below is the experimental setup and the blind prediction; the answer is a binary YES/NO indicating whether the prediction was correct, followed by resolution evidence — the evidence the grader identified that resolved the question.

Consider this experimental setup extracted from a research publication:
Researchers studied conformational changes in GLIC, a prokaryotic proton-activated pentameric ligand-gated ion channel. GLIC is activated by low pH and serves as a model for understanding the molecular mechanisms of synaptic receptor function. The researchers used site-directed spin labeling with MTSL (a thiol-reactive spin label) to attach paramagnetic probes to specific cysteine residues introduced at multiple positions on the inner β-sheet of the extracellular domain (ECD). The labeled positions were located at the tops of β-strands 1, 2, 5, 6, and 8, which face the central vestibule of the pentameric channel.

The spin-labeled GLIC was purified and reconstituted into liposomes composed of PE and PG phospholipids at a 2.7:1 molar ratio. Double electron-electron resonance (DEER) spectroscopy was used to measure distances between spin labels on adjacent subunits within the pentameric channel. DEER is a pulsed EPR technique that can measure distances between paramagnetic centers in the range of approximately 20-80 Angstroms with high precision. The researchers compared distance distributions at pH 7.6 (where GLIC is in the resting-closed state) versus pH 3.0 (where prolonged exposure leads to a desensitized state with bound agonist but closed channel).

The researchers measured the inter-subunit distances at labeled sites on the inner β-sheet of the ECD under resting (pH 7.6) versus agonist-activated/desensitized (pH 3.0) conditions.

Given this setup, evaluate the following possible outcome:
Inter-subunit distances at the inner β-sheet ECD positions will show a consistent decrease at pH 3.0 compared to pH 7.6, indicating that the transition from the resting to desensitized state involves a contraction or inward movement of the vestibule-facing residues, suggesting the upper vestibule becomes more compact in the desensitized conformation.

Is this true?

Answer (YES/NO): YES